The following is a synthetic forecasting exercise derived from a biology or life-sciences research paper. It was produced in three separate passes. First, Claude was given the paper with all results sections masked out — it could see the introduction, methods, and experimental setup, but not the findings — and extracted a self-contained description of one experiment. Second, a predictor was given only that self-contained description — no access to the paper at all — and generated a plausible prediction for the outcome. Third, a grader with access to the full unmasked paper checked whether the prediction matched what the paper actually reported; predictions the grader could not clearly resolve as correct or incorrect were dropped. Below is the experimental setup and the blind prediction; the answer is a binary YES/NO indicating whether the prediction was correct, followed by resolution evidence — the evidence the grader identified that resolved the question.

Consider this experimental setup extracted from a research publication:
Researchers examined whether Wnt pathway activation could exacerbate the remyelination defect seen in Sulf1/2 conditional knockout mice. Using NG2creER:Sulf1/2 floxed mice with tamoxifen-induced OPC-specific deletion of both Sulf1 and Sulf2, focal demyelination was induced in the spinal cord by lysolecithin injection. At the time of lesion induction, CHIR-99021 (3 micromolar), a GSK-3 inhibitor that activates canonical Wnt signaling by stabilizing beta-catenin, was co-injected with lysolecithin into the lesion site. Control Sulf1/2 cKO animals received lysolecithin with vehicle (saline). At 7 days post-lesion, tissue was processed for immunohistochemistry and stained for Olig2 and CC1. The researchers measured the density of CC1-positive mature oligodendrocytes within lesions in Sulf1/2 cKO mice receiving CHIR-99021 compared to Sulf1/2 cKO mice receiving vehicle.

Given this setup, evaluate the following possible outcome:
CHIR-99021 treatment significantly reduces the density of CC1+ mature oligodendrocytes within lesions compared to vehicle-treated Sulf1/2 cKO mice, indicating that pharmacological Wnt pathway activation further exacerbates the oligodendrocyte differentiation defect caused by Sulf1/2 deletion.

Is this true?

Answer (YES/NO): NO